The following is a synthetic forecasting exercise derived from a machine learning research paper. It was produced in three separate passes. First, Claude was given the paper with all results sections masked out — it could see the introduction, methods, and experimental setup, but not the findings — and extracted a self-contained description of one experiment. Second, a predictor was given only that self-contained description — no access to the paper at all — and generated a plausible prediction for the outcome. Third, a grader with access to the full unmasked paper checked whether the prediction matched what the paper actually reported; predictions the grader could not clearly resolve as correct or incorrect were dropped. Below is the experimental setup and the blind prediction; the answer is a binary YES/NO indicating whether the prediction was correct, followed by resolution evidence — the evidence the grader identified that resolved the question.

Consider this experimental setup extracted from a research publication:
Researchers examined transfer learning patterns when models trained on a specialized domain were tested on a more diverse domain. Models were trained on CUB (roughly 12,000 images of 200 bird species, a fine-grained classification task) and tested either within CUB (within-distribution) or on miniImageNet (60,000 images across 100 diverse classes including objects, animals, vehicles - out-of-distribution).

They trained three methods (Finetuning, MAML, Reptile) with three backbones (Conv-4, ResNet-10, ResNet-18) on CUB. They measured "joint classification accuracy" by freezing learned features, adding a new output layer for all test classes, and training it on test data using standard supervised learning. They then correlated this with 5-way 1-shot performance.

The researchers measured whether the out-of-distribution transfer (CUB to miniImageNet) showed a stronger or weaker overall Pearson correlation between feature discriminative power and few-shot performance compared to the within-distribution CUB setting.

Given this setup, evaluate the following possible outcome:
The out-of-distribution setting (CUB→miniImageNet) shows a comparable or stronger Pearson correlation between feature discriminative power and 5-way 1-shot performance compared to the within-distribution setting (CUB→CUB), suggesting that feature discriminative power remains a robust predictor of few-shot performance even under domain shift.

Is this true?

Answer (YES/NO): YES